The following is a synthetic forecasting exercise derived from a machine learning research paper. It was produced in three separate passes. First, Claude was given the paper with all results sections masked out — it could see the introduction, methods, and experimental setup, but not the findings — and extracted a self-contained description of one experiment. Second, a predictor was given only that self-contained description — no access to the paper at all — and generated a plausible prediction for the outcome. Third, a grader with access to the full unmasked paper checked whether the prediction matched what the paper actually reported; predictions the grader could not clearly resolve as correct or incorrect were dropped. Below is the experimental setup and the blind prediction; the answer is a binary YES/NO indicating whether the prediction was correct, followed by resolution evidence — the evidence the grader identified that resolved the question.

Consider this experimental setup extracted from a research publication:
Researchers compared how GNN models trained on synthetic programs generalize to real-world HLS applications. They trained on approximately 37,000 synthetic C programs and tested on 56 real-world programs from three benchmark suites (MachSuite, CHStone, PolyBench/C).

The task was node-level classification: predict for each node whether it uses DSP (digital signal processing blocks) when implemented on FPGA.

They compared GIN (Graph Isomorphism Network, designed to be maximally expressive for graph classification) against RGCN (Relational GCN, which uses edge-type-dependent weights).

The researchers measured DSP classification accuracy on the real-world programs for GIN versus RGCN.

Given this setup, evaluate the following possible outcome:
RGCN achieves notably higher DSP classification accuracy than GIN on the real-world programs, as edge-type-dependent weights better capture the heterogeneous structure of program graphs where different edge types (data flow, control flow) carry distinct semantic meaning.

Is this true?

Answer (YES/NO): YES